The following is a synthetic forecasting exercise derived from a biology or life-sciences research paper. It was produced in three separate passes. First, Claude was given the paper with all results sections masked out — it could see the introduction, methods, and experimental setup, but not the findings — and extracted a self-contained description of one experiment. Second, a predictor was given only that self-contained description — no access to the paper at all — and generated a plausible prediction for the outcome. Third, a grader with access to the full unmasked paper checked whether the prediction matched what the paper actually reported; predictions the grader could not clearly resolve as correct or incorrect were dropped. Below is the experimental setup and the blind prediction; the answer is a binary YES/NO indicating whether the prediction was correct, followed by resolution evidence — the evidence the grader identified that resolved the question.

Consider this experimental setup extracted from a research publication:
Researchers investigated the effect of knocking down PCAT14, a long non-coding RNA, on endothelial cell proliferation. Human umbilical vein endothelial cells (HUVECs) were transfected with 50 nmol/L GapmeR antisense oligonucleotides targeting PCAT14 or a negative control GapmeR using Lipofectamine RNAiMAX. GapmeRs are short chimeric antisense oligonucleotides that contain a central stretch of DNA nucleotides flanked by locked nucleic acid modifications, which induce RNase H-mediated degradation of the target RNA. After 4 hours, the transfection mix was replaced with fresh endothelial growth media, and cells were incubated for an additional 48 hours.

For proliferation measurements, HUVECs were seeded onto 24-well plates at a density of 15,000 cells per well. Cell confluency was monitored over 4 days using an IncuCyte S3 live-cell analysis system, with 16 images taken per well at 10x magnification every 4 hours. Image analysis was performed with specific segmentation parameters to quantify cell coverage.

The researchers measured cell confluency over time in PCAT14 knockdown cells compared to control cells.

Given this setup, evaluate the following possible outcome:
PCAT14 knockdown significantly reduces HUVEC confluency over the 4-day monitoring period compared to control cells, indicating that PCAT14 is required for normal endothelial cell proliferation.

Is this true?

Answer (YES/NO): NO